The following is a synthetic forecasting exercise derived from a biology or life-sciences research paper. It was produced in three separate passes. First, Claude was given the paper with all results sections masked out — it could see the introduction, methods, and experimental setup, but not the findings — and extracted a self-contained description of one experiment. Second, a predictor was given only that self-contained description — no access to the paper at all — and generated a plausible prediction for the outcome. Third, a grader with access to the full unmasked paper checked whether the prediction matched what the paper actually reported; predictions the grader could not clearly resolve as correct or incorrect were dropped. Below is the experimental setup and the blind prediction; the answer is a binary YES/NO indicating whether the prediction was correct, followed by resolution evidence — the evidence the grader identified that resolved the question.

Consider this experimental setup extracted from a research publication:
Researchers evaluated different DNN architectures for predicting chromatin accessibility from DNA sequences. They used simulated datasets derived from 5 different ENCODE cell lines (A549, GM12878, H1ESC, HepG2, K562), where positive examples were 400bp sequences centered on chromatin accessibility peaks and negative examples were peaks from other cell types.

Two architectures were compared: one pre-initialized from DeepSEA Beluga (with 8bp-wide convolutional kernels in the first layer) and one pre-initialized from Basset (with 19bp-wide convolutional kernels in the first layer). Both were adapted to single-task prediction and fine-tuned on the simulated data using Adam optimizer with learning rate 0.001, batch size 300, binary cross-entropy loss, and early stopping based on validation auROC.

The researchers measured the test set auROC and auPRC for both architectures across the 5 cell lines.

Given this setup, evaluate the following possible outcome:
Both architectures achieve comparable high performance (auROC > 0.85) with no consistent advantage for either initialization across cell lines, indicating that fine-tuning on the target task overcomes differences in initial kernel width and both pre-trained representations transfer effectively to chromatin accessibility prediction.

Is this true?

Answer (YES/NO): NO